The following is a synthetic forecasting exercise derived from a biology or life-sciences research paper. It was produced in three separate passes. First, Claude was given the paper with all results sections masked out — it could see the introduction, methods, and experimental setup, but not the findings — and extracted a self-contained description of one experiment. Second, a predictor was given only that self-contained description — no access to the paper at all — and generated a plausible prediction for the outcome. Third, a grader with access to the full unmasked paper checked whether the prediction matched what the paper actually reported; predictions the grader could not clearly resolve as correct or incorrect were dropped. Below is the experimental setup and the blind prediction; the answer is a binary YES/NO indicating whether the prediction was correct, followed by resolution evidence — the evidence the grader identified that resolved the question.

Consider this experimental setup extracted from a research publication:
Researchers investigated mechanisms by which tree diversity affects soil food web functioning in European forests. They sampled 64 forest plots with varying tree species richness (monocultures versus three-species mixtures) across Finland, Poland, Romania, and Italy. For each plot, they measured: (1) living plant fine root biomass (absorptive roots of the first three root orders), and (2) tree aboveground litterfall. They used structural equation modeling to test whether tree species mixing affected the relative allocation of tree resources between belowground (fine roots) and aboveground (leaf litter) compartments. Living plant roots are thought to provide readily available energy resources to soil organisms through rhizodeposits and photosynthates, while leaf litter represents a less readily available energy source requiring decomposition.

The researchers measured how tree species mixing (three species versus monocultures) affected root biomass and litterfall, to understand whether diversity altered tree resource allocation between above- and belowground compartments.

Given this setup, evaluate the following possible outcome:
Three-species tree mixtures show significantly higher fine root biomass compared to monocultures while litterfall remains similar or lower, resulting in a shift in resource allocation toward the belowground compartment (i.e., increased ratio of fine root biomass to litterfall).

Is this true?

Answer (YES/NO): NO